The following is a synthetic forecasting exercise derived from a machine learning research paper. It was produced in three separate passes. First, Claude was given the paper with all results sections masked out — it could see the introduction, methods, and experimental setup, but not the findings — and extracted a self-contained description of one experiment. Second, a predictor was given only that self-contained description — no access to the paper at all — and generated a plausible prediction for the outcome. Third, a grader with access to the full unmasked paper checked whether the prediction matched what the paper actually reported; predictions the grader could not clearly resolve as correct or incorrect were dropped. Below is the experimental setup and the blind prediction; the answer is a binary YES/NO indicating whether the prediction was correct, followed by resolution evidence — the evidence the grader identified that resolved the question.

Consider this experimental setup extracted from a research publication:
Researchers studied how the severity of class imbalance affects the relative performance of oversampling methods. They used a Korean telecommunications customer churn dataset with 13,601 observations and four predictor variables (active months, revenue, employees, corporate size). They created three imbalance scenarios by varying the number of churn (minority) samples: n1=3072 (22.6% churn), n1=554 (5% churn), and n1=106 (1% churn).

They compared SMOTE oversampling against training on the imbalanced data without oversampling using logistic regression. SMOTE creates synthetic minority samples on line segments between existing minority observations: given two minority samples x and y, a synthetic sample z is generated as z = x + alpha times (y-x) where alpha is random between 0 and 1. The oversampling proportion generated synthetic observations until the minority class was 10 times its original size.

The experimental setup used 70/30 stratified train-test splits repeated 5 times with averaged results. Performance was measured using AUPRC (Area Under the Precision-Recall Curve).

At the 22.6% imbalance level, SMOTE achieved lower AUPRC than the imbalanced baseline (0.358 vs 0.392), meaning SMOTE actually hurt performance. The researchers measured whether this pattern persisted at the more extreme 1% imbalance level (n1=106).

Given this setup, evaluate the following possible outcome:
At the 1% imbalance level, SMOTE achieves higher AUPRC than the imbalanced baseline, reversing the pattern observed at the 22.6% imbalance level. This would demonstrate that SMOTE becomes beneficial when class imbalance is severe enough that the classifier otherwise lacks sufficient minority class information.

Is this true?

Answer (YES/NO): YES